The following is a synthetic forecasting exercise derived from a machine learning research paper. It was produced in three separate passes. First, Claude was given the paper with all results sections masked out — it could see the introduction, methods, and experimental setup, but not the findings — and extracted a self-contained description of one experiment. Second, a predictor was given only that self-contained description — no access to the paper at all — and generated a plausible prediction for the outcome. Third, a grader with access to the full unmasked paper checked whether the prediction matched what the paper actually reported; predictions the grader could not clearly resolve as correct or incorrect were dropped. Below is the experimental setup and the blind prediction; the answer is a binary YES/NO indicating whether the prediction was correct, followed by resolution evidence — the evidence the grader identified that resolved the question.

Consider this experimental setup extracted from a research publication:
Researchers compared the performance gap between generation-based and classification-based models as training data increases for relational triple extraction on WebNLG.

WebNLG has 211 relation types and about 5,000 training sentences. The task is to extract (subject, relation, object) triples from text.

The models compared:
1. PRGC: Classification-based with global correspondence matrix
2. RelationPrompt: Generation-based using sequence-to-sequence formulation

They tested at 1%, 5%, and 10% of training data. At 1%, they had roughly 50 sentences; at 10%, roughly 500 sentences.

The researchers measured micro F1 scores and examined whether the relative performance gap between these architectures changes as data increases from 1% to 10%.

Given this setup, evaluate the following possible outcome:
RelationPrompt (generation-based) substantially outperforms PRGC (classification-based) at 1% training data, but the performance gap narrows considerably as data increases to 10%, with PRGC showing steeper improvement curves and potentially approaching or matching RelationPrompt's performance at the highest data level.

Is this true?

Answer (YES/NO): YES